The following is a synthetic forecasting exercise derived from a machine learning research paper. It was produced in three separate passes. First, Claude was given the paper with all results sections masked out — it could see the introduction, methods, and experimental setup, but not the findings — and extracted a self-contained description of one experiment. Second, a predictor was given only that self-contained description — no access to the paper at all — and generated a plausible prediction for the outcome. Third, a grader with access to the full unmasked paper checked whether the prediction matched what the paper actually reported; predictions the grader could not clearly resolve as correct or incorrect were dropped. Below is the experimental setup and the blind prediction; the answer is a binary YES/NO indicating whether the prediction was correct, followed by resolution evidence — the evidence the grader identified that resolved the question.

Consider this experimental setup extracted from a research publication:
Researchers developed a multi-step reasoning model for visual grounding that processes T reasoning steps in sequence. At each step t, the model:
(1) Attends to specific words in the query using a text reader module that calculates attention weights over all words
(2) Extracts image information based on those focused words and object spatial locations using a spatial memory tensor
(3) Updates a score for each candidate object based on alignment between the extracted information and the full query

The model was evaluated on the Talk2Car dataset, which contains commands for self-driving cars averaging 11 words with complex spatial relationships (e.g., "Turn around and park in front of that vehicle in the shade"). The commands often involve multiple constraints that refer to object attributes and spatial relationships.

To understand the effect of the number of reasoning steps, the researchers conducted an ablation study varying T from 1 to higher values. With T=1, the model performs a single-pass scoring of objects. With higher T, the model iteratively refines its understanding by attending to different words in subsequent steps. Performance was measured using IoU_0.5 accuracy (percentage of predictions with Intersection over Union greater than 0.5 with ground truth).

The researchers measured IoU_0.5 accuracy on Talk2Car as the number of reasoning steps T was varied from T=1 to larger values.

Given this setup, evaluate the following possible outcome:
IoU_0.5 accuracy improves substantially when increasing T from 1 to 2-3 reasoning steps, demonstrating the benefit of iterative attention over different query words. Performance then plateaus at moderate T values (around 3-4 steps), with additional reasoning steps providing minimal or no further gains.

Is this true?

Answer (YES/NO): NO